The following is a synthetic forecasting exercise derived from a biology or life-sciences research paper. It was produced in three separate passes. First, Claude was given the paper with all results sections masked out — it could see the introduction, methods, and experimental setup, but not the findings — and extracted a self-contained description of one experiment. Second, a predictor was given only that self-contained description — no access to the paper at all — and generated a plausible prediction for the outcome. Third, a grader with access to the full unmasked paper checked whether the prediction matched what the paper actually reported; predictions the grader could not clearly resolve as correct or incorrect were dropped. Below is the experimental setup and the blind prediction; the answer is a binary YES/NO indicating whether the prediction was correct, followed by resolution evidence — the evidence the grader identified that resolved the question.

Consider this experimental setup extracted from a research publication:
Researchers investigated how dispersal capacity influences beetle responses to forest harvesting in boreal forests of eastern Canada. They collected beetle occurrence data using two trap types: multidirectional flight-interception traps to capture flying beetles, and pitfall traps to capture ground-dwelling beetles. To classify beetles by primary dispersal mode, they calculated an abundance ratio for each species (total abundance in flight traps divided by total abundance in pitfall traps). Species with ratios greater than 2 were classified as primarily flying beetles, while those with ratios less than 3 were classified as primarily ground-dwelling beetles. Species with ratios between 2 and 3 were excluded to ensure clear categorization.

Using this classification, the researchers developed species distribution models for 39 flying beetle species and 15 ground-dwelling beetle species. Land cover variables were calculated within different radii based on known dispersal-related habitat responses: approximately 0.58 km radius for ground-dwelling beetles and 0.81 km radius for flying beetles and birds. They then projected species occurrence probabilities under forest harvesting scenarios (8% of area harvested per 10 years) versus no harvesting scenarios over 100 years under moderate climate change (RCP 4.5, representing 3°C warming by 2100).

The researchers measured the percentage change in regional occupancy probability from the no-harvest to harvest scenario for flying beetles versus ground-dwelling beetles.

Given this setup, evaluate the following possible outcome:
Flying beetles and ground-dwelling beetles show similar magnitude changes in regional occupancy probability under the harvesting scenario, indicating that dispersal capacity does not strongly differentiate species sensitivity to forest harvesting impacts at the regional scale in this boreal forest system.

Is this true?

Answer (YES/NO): NO